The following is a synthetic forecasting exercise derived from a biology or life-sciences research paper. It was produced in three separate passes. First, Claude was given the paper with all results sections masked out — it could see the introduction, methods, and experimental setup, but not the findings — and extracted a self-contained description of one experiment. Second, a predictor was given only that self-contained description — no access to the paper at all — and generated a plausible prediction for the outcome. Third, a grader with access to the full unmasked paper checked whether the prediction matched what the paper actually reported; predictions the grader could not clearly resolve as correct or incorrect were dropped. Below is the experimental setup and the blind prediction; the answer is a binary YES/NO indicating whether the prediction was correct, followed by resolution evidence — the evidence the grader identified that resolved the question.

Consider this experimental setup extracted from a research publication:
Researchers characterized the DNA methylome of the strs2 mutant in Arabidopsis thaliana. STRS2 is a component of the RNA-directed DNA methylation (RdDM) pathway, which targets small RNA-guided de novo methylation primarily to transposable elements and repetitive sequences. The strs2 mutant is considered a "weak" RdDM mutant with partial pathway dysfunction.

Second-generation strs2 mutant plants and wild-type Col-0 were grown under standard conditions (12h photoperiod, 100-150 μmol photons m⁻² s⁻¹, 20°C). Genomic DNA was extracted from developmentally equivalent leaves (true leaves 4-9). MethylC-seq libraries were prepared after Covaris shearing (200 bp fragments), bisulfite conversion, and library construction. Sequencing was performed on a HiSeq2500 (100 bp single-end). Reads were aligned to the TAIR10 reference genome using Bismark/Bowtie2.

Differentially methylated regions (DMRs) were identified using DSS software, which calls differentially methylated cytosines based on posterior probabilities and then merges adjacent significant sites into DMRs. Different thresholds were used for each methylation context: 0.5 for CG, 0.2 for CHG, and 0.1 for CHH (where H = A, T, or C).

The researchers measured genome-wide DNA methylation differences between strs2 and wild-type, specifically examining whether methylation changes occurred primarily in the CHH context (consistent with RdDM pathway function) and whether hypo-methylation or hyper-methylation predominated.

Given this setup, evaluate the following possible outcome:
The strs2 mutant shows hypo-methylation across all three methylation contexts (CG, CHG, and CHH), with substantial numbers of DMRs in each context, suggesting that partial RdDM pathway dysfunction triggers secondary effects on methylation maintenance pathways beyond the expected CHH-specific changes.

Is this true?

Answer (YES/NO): NO